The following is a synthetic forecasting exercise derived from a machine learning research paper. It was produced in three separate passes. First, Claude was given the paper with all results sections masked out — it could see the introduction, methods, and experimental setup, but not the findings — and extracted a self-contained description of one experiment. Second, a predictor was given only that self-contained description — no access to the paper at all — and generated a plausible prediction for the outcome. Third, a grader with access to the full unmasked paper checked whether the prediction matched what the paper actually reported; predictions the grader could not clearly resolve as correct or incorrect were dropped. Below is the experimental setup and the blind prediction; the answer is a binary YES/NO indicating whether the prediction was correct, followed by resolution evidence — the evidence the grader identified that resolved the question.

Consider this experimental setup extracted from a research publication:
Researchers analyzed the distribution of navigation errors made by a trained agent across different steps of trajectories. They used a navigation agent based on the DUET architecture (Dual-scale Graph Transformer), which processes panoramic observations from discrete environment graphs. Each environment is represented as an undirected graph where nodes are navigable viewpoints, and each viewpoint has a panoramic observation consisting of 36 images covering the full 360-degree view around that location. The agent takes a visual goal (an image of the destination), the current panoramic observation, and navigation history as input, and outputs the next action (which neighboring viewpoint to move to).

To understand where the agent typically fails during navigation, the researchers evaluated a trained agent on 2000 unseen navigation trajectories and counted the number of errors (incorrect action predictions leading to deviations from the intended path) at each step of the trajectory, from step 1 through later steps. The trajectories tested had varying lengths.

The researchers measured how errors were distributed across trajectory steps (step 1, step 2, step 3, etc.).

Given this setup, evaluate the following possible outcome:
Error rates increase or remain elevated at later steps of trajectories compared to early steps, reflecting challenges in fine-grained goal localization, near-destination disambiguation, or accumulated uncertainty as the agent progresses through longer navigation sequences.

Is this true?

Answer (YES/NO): NO